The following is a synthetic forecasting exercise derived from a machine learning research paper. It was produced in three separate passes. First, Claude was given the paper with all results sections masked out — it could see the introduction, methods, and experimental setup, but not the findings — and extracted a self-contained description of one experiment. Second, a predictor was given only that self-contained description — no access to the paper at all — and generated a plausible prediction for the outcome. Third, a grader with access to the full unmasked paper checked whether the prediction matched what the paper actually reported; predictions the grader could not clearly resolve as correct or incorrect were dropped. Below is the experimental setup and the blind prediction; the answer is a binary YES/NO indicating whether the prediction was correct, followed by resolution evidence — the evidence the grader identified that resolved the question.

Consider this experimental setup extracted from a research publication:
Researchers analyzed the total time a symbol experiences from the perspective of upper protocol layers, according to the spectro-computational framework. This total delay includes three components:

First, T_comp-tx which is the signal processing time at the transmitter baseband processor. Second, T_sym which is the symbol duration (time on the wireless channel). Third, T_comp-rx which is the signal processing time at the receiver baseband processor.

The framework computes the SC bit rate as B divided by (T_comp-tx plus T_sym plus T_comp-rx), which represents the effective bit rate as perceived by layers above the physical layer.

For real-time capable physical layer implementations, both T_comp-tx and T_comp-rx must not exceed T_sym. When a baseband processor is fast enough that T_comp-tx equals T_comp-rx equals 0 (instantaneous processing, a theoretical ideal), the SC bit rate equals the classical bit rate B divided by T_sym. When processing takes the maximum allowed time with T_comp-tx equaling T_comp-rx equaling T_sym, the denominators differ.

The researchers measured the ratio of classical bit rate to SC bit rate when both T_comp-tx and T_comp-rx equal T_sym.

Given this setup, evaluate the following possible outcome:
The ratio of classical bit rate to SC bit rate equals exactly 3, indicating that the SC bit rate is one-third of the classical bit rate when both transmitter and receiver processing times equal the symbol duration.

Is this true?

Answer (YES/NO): YES